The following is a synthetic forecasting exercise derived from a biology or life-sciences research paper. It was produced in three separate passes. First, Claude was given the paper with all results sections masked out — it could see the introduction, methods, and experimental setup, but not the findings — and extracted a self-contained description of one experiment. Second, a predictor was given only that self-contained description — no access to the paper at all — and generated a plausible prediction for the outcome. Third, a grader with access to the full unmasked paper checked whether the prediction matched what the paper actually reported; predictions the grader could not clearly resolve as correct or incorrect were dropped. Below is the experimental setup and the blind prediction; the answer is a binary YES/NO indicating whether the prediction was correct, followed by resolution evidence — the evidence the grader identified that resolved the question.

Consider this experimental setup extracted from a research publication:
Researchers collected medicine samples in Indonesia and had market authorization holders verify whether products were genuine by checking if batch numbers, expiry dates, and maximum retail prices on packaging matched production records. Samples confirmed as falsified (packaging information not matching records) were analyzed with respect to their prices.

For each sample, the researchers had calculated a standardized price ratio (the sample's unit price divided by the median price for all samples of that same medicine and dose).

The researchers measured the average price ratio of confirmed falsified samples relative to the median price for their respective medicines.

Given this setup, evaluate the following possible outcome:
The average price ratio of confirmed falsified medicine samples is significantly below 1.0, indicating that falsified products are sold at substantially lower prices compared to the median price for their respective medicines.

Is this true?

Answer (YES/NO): NO